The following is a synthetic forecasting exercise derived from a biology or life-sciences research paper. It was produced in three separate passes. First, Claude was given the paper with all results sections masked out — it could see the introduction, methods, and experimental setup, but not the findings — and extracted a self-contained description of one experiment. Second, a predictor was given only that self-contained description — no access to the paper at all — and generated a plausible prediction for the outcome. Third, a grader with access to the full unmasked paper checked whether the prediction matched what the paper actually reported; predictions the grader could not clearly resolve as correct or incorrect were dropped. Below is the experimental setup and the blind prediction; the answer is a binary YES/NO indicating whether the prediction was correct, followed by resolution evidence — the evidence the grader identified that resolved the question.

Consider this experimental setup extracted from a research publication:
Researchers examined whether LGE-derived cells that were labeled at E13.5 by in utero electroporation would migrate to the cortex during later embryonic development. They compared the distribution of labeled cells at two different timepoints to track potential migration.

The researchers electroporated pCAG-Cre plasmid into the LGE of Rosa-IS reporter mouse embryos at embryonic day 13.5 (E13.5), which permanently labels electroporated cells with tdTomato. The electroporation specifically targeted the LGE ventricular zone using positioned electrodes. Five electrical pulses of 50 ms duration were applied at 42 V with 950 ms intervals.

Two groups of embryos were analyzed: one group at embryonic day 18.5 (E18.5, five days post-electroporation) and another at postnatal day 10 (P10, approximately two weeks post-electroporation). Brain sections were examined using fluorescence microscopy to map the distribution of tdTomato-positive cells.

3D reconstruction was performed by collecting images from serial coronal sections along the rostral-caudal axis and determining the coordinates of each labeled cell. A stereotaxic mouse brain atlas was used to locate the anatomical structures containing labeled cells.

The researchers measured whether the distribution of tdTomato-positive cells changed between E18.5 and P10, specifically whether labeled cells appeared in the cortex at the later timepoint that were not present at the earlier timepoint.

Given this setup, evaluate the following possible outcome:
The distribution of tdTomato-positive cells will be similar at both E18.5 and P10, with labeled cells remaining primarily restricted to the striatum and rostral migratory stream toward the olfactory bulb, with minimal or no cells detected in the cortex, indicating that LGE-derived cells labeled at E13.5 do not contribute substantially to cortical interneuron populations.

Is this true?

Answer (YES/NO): YES